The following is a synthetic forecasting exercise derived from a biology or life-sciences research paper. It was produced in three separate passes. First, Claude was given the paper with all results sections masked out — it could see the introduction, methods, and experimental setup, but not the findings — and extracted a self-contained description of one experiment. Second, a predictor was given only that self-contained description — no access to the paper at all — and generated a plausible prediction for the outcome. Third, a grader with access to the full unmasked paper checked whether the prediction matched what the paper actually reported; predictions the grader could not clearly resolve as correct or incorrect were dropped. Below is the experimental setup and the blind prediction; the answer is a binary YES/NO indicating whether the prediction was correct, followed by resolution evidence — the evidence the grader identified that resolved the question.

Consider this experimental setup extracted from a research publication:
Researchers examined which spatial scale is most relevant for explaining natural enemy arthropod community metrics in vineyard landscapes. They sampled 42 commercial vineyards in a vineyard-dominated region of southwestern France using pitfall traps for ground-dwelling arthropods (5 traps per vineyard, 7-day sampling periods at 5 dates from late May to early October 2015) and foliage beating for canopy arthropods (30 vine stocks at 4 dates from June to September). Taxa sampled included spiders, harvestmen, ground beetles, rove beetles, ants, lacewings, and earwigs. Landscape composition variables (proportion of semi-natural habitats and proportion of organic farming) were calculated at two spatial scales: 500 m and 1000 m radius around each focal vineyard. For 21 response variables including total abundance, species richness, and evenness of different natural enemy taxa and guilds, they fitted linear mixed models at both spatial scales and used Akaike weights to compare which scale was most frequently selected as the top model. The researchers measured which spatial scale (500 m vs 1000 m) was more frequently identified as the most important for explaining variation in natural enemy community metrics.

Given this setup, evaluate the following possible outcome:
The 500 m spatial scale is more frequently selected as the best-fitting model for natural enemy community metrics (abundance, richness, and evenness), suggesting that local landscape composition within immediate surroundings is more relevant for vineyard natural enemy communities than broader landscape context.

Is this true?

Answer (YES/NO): NO